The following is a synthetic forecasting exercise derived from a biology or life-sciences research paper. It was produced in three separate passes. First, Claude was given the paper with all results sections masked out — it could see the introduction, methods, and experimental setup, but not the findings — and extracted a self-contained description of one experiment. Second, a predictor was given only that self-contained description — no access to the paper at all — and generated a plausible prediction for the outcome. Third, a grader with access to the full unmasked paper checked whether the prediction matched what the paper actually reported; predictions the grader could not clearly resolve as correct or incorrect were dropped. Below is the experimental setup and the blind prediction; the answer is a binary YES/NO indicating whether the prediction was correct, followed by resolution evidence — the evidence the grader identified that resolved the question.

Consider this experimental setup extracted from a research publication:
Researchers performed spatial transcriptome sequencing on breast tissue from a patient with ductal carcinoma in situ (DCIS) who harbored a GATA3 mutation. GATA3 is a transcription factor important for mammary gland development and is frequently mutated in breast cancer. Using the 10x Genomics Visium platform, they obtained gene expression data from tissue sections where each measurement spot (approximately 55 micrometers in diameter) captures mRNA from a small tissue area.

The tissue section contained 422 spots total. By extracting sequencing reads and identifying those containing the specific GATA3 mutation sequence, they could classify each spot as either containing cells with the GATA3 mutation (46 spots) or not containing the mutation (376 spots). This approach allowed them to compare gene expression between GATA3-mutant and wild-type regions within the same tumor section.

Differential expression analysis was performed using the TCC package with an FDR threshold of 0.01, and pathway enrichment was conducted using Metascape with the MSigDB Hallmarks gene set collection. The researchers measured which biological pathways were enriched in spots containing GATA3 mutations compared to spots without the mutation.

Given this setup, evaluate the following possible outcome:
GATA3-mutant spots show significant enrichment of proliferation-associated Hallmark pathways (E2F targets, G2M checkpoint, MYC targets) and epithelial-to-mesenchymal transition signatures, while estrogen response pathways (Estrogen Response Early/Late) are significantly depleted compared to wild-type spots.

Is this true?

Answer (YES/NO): NO